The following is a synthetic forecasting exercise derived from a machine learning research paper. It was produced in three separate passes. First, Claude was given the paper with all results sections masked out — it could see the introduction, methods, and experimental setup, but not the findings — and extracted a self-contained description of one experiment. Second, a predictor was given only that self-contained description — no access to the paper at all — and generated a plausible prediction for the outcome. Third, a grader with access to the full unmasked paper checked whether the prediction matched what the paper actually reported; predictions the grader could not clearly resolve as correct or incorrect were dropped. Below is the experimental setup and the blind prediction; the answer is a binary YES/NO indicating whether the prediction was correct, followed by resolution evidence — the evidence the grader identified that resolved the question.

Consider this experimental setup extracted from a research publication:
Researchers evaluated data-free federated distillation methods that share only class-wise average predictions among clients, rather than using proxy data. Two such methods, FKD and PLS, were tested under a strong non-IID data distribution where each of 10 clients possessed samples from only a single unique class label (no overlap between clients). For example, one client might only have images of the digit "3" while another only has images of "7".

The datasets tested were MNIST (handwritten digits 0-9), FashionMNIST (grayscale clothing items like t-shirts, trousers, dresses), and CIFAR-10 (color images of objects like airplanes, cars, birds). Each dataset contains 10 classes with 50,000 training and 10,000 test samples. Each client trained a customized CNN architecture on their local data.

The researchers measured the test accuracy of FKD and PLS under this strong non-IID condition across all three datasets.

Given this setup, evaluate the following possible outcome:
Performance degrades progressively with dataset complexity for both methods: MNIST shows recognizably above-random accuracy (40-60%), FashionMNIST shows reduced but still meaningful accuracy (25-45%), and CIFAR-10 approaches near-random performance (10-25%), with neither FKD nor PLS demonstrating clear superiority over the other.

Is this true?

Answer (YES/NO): NO